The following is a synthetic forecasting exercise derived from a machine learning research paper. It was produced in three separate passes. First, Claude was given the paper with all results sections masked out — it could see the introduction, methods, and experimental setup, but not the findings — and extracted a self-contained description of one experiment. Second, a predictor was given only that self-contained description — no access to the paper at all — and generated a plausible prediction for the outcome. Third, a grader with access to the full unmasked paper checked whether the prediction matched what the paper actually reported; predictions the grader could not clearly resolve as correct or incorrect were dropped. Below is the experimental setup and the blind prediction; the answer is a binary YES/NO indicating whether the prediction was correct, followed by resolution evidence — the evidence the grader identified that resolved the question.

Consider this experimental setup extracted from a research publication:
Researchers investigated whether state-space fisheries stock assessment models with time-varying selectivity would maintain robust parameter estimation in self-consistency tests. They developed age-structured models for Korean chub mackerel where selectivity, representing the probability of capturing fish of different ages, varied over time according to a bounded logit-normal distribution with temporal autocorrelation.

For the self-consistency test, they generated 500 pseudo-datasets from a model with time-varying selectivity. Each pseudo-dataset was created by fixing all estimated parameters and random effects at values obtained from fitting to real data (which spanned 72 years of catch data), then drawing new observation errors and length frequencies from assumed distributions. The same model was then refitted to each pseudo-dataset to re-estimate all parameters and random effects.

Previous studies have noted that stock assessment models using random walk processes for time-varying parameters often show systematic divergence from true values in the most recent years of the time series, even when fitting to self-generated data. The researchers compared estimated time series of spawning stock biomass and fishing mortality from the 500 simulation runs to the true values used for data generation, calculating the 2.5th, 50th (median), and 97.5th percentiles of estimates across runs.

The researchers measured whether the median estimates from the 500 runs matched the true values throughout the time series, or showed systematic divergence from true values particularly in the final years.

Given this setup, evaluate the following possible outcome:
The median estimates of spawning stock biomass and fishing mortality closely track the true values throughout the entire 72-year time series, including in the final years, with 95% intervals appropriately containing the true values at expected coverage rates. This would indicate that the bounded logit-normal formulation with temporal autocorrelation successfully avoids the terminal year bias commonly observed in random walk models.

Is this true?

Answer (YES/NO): NO